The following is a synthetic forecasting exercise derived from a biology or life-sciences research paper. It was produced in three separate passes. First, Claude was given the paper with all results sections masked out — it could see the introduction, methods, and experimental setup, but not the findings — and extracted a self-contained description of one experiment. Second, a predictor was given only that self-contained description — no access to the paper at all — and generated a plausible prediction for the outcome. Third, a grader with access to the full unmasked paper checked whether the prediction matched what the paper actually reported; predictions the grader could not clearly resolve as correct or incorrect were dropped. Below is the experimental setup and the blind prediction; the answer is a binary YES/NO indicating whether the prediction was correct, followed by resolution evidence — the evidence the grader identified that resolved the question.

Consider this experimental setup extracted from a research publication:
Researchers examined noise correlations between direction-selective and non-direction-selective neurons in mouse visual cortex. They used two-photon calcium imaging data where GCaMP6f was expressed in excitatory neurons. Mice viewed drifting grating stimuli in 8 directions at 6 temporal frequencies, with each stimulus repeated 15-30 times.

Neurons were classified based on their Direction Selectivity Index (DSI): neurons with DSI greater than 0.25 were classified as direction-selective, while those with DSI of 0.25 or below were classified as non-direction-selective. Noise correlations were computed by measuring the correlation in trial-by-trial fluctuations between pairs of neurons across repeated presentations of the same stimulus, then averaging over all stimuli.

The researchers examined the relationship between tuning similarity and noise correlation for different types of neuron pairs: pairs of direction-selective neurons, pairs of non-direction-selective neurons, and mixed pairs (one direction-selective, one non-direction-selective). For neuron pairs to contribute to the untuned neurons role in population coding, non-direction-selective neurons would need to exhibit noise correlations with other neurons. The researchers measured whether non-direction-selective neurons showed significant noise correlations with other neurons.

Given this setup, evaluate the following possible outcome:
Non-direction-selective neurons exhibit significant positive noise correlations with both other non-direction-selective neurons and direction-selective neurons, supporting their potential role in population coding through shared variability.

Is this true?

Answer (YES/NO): YES